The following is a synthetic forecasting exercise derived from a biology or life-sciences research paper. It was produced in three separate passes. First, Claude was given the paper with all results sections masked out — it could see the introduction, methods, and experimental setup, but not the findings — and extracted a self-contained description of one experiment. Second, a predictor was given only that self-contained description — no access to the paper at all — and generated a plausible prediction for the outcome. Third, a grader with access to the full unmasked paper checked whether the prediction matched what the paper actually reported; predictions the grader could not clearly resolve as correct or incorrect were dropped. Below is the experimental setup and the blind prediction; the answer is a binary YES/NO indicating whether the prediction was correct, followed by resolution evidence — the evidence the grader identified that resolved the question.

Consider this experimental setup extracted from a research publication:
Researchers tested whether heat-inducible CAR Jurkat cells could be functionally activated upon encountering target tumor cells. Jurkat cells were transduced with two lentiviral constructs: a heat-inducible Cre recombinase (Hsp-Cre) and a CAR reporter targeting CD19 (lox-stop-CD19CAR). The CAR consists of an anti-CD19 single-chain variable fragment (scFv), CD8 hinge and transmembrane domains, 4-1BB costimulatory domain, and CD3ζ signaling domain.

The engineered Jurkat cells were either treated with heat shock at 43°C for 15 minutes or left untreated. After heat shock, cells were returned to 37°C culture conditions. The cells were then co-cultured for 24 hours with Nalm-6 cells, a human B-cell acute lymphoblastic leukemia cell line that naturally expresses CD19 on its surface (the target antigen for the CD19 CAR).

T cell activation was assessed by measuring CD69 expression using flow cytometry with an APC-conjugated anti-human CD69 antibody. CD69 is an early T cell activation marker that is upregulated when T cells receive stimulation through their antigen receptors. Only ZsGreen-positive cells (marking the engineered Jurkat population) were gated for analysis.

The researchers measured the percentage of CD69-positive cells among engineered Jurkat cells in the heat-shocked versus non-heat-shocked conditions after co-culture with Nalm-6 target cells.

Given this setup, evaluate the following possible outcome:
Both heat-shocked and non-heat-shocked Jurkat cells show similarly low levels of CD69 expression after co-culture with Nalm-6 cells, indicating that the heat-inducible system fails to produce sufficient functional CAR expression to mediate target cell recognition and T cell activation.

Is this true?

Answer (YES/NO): NO